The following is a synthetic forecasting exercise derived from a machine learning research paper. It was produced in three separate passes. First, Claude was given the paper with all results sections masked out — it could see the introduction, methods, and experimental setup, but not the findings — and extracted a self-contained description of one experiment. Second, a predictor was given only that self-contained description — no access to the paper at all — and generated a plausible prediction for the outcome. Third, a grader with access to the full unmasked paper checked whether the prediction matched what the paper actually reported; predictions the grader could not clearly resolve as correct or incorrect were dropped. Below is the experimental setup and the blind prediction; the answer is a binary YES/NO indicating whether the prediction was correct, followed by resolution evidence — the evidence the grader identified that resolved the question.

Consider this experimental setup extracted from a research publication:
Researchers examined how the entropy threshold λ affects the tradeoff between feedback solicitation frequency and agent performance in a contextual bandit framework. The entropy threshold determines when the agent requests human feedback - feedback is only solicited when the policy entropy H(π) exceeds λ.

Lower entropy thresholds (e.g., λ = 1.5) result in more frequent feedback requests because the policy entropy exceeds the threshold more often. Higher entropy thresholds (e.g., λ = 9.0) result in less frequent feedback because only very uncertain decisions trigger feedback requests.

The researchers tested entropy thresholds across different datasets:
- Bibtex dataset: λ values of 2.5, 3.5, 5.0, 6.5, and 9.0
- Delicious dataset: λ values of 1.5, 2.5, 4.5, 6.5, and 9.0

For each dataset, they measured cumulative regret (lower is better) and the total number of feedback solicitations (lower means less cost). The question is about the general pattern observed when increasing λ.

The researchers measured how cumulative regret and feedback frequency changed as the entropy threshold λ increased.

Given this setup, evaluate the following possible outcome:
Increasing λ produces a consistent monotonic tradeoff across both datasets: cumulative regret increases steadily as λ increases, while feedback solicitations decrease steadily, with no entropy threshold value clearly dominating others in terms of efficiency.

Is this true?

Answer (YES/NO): NO